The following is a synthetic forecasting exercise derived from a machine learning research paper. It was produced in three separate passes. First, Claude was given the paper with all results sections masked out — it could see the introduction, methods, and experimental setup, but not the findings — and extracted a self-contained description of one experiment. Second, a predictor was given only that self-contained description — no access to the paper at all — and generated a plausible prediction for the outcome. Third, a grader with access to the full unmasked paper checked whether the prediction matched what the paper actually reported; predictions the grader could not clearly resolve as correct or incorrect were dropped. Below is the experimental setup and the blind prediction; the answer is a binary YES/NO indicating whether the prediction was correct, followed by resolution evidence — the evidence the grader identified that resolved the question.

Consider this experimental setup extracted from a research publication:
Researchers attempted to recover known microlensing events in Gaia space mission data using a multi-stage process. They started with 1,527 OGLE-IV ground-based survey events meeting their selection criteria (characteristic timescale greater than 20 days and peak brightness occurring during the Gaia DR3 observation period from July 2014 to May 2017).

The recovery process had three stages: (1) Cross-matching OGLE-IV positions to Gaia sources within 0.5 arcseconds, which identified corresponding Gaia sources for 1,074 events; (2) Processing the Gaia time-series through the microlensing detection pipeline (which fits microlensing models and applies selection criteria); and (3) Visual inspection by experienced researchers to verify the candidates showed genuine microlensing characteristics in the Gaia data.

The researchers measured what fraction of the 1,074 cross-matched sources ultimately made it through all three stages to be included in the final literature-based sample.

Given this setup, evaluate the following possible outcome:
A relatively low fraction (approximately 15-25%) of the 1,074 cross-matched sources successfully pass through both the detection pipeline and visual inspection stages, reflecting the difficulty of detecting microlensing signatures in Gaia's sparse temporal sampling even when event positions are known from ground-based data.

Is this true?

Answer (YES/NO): YES